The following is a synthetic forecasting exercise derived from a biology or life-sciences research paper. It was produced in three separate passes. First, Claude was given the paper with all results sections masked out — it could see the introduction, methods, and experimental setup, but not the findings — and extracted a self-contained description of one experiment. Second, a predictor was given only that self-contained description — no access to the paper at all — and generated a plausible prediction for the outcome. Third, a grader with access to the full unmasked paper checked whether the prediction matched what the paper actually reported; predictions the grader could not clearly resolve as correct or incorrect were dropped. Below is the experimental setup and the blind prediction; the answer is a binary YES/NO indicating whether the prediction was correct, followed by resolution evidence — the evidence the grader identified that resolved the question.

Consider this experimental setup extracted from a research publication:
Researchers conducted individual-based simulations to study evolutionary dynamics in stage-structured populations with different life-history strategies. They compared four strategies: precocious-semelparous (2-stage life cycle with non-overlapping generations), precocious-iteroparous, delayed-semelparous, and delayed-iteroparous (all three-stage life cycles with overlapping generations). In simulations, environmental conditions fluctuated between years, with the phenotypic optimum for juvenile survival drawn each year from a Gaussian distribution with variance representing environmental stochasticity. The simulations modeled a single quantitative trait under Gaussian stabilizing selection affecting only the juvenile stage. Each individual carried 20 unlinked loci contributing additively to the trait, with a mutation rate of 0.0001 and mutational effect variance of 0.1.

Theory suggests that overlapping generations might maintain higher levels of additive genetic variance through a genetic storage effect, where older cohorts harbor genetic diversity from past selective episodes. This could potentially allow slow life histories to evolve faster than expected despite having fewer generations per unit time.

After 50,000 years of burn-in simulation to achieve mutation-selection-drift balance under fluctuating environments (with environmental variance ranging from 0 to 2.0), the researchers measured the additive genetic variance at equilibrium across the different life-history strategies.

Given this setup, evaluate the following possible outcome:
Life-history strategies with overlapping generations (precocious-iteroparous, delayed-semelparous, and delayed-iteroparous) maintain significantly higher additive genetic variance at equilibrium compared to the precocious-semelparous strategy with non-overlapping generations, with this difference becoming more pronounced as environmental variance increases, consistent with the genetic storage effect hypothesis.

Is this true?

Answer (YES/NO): NO